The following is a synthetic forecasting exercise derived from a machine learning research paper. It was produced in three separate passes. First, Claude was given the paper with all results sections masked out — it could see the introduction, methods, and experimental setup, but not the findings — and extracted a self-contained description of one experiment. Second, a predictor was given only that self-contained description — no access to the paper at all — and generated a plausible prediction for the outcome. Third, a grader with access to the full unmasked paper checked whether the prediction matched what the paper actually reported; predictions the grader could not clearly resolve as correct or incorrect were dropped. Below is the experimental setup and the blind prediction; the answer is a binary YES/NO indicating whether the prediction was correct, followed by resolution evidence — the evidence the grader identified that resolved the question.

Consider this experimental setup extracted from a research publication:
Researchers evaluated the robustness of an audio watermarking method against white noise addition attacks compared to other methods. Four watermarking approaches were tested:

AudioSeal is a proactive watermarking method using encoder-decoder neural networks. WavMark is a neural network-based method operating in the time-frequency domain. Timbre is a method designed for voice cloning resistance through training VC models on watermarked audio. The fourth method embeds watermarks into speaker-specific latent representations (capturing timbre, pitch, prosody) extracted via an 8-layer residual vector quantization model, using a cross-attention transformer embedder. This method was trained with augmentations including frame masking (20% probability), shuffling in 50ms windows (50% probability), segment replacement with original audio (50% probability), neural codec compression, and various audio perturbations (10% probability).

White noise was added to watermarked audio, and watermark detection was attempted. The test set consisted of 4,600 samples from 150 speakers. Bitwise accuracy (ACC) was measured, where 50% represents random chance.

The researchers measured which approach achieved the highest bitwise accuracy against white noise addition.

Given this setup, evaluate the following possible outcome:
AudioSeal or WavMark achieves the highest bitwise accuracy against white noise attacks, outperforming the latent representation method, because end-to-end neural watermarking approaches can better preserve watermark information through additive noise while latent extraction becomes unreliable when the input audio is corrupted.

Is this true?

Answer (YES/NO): YES